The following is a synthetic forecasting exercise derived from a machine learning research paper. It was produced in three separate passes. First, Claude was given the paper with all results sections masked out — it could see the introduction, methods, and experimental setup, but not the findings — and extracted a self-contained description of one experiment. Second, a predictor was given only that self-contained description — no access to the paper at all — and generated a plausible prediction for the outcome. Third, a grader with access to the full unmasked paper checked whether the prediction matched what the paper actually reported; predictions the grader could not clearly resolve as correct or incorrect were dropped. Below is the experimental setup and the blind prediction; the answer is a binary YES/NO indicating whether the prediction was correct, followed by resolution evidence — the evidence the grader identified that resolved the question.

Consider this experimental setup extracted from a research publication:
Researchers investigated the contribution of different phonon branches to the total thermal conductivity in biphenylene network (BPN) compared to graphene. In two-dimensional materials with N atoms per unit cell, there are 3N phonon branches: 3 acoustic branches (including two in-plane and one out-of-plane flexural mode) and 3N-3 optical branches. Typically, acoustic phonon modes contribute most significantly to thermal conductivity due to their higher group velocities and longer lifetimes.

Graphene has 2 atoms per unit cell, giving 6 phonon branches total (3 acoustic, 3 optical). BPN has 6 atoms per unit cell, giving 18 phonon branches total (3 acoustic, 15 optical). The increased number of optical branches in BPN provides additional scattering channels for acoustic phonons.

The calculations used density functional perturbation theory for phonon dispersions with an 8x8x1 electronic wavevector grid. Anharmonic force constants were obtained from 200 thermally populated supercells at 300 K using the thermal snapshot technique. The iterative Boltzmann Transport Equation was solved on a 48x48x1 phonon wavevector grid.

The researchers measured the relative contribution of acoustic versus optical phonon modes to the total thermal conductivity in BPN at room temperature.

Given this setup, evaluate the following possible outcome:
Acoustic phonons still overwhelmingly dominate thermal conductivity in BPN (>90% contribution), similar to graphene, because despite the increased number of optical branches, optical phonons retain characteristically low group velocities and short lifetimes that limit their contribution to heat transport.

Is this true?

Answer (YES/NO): NO